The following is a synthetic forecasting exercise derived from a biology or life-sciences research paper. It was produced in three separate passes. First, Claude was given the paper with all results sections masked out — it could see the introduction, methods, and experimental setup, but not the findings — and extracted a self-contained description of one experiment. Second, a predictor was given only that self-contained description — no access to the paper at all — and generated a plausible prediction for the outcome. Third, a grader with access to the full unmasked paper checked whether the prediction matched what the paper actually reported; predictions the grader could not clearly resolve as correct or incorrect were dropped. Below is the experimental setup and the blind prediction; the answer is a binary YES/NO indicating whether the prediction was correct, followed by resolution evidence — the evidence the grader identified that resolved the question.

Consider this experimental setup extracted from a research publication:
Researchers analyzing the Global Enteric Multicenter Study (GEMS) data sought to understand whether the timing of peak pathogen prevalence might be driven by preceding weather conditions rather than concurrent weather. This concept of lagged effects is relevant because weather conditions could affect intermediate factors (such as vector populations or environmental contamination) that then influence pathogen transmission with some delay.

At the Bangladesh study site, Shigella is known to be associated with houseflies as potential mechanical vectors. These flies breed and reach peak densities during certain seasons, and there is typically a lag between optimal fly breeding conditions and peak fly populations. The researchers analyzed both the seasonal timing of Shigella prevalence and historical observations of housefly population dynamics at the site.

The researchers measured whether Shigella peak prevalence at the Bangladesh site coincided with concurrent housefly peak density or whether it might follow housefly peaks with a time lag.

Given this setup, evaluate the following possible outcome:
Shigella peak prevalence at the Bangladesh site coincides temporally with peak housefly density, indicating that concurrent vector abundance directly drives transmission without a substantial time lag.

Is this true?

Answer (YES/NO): NO